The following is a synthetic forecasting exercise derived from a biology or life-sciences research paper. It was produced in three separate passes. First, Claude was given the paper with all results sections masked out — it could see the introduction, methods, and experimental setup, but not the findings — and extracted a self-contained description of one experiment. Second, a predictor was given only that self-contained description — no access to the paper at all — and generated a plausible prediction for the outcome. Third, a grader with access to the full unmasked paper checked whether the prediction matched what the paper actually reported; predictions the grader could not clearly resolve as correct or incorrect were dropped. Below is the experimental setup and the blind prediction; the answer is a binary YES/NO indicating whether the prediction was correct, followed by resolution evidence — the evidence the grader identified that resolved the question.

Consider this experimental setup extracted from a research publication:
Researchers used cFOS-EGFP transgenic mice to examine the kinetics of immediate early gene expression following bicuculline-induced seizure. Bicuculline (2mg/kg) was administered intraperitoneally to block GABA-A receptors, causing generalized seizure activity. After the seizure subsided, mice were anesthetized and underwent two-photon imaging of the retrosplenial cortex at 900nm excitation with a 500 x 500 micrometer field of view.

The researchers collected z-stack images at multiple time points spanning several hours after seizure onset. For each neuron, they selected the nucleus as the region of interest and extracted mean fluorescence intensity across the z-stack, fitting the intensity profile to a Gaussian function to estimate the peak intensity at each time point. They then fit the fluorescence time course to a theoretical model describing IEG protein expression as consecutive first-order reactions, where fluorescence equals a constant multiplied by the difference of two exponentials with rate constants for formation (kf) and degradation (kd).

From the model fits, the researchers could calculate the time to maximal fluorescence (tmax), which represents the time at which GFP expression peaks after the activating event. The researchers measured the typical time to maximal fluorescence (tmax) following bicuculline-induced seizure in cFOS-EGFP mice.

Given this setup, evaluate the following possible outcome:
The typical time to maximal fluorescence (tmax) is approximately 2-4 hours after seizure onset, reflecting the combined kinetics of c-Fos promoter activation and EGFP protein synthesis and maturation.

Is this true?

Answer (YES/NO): NO